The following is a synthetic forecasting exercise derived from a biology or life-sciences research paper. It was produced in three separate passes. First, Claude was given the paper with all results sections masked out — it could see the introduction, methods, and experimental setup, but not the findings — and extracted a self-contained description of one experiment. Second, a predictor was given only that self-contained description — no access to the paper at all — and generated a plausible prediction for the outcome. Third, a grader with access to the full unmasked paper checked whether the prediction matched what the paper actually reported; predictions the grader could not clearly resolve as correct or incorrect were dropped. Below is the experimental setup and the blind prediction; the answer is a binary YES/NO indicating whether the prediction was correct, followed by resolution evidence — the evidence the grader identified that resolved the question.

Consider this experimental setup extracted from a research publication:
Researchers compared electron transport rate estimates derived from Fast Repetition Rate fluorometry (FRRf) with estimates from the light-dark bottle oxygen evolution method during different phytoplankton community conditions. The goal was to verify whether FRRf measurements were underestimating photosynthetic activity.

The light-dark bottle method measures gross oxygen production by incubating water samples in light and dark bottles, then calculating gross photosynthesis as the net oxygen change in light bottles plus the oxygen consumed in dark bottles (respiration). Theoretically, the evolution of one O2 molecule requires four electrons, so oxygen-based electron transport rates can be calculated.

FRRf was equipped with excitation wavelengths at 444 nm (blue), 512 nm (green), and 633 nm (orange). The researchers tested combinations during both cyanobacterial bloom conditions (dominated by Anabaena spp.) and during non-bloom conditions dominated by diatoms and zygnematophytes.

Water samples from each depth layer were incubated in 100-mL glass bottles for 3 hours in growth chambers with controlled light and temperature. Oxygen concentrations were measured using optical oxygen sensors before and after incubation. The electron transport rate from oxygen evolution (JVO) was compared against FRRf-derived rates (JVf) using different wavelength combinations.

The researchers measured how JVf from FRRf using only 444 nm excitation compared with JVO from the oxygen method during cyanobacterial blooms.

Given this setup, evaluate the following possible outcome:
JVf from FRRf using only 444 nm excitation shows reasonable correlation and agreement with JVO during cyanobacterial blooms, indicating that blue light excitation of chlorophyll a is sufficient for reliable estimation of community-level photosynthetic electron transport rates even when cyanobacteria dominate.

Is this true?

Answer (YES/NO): NO